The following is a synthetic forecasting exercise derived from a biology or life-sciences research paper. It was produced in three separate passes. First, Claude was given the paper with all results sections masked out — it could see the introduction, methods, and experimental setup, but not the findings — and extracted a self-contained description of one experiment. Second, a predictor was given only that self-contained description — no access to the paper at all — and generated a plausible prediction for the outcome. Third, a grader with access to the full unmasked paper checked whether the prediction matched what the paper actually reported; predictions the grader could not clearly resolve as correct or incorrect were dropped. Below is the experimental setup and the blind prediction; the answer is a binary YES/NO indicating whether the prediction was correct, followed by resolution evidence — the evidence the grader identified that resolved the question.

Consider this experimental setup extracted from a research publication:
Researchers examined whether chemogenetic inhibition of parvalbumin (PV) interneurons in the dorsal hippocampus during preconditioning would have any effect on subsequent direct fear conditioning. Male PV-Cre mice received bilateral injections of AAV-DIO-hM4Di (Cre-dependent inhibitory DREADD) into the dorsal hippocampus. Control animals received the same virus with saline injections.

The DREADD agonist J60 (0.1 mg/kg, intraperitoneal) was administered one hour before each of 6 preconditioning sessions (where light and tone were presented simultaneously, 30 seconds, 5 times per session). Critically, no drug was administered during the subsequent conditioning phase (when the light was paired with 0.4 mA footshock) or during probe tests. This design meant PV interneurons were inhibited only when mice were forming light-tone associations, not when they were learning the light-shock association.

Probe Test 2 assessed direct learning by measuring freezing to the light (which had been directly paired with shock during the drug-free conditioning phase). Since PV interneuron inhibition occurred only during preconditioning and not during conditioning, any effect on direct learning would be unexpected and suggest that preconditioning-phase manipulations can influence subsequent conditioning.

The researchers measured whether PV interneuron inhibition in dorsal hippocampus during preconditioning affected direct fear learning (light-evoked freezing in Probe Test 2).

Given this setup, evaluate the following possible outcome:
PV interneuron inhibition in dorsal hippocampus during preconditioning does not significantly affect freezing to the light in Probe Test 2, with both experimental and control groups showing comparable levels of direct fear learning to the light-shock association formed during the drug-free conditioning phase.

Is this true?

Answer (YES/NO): YES